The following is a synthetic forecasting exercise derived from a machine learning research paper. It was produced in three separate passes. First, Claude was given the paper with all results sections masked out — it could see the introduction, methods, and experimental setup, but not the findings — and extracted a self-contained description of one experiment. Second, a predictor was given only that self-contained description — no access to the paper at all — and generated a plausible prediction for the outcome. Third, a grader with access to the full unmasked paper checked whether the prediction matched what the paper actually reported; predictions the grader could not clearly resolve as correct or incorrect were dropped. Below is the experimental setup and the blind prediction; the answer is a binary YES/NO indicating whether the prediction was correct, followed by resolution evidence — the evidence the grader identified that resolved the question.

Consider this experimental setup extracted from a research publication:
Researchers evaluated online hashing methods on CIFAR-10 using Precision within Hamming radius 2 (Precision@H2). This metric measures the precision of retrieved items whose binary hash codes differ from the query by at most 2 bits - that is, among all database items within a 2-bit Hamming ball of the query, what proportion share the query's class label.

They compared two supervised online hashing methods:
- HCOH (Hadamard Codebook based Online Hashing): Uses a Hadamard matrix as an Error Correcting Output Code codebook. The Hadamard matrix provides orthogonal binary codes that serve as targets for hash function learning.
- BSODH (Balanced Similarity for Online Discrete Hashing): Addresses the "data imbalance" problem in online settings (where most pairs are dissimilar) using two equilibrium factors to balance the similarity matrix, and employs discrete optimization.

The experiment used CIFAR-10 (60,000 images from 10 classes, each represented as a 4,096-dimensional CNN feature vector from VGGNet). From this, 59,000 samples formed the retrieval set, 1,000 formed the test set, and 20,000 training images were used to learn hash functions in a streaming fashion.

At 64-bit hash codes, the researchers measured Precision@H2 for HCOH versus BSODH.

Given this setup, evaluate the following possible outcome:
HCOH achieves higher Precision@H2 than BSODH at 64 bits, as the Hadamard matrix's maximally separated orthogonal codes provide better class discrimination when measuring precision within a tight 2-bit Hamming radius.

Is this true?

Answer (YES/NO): NO